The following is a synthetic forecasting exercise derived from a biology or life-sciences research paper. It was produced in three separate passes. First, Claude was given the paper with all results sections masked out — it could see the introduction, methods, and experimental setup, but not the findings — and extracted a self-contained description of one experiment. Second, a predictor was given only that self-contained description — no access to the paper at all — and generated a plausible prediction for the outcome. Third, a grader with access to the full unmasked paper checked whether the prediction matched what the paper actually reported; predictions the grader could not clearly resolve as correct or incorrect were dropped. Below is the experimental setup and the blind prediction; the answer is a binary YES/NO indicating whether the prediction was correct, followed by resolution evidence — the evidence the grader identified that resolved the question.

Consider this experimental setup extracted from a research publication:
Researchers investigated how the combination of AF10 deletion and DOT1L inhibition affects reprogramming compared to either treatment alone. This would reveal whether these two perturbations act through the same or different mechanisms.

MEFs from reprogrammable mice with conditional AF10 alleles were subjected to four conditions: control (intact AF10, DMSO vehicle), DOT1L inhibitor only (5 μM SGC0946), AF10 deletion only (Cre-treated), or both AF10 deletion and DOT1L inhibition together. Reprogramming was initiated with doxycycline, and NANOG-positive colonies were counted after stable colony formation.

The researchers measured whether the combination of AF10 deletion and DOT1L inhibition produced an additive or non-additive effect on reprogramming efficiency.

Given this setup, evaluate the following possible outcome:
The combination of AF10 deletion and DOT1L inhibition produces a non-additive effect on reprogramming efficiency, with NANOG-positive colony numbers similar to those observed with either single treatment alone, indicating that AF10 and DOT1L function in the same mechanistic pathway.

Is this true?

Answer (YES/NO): YES